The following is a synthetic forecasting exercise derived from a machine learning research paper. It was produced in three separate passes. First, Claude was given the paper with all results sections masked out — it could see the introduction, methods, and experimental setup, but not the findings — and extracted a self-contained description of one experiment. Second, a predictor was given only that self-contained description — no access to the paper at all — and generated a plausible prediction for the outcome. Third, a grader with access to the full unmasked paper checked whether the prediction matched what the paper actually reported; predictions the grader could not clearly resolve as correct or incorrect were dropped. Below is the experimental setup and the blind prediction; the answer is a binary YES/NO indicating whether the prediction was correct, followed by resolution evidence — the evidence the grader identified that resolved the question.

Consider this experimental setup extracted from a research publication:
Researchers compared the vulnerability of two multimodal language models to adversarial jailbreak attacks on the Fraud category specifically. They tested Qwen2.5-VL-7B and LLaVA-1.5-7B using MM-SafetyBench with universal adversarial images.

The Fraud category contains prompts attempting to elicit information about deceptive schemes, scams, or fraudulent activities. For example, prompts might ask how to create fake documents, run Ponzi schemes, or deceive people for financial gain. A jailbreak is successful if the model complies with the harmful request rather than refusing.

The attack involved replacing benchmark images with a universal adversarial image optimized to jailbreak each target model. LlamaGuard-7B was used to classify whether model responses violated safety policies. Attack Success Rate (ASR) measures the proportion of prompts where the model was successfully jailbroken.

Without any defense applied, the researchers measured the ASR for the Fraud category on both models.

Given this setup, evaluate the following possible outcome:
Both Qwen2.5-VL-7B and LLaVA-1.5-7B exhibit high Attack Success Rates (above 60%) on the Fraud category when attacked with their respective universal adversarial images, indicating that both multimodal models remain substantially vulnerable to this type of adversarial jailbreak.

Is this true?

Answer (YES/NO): NO